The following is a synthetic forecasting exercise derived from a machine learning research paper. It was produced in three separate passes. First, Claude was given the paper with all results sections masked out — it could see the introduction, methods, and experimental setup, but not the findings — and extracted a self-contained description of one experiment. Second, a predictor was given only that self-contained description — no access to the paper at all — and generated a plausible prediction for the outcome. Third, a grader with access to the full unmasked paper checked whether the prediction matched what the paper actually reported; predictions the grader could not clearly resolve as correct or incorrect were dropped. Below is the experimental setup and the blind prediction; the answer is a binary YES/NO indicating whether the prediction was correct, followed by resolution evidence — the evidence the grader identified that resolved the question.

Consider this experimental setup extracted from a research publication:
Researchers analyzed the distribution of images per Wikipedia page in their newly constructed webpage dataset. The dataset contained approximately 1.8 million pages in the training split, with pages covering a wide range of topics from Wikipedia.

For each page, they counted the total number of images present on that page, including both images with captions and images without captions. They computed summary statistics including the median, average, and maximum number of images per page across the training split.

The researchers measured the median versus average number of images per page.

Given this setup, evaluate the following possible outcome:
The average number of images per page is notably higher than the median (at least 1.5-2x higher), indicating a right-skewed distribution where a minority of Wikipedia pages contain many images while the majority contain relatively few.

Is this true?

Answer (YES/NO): YES